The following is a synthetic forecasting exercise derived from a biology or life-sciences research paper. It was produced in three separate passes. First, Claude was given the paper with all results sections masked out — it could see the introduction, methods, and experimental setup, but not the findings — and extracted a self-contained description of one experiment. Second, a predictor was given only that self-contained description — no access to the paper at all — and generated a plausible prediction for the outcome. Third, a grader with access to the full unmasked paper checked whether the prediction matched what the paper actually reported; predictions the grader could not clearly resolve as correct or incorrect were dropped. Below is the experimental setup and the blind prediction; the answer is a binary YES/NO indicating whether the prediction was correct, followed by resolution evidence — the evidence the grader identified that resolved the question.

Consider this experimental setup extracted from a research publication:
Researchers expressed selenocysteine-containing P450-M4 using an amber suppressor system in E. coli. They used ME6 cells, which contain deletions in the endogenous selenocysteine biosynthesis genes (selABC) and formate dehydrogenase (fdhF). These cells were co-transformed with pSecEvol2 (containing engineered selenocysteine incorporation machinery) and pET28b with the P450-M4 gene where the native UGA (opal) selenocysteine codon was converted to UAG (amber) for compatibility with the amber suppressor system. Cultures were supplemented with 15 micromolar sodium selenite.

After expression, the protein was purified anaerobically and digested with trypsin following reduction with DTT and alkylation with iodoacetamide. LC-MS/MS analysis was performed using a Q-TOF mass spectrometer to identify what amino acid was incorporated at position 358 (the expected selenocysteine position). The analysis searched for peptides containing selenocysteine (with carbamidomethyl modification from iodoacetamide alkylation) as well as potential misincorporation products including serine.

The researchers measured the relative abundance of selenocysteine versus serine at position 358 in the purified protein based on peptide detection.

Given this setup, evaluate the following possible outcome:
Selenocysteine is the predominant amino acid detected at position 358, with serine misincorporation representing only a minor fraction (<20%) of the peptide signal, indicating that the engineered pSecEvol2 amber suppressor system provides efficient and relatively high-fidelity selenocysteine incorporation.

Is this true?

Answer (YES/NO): NO